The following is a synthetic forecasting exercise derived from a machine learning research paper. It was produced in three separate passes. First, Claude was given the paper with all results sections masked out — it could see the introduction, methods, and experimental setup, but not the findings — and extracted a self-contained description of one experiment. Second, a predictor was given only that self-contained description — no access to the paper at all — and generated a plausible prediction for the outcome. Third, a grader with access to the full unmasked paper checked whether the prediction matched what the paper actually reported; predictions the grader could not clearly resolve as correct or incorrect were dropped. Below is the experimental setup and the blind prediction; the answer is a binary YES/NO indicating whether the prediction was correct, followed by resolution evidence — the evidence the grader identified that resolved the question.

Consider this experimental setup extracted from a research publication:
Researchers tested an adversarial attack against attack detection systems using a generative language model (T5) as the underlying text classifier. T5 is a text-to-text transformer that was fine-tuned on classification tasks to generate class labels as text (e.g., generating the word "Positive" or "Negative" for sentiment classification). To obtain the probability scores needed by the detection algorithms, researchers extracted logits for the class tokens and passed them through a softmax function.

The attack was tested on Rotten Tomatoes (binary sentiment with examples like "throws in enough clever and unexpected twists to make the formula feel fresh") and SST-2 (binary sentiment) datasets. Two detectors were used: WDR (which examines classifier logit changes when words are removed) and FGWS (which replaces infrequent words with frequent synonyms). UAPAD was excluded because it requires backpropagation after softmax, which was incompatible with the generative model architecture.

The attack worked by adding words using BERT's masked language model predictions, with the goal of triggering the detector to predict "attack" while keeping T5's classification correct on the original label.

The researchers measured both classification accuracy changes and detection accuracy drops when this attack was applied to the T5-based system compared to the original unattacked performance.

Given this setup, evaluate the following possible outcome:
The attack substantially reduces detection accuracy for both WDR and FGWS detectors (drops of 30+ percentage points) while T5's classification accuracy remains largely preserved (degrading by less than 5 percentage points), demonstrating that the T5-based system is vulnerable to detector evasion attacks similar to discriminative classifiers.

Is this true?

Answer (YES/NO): NO